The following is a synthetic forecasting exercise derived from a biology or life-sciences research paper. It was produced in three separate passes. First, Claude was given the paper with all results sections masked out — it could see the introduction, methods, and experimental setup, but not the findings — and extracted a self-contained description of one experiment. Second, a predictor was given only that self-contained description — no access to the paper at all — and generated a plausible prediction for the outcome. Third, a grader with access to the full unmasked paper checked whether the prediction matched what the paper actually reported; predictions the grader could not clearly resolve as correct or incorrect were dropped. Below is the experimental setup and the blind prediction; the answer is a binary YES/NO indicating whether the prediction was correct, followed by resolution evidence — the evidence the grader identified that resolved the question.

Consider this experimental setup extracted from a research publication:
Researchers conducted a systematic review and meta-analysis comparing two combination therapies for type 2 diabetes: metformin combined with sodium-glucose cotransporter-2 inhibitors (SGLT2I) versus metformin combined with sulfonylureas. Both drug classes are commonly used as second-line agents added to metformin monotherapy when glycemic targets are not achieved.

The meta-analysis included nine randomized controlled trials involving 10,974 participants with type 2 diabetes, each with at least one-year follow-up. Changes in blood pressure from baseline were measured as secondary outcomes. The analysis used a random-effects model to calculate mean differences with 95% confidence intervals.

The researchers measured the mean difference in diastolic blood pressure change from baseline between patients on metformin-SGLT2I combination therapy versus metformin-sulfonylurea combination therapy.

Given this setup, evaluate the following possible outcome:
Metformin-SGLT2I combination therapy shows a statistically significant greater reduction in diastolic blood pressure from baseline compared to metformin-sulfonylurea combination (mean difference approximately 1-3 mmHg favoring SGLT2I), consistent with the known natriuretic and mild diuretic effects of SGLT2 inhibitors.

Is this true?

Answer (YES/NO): YES